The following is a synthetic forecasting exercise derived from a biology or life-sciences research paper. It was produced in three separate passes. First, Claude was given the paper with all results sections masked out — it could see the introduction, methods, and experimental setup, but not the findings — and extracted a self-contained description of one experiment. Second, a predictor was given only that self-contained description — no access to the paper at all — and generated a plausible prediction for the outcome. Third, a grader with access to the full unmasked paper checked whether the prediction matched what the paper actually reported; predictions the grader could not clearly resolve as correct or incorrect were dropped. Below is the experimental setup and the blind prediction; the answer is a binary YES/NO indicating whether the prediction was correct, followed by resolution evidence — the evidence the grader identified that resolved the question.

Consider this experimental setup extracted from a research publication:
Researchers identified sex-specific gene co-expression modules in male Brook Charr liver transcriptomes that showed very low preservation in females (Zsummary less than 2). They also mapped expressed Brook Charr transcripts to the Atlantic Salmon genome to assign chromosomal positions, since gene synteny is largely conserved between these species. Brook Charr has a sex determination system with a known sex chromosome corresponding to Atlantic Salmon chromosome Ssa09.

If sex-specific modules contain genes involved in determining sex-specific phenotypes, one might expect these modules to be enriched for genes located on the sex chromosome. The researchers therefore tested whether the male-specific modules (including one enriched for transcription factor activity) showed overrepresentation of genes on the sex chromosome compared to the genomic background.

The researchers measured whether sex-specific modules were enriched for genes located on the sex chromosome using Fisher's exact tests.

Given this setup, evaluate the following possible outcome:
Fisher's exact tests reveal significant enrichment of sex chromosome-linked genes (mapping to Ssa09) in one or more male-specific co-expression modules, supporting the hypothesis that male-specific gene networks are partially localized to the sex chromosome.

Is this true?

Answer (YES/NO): NO